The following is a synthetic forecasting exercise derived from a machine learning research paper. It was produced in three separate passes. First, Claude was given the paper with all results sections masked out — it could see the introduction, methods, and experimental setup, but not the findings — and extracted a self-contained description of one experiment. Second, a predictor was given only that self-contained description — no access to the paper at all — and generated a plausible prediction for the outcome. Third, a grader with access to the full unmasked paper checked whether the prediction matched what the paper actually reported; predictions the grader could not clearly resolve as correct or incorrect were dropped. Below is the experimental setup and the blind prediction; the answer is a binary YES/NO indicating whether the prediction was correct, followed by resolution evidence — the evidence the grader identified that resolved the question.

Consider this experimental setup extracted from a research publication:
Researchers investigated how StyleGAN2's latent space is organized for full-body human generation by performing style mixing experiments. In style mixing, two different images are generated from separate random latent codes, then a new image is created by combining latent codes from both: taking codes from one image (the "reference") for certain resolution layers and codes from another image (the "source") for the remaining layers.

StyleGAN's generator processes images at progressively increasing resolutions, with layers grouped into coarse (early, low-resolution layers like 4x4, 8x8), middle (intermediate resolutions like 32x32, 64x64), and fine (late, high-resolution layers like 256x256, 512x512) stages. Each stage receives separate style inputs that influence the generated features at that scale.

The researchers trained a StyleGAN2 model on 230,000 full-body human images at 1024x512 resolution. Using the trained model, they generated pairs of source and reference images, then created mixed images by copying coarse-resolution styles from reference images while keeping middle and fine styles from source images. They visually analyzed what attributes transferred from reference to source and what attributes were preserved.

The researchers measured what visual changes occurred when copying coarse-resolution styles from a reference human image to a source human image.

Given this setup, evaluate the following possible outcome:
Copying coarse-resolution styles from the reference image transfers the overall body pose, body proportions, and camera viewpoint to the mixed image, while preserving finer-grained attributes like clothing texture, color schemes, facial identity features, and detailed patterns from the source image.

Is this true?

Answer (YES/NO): NO